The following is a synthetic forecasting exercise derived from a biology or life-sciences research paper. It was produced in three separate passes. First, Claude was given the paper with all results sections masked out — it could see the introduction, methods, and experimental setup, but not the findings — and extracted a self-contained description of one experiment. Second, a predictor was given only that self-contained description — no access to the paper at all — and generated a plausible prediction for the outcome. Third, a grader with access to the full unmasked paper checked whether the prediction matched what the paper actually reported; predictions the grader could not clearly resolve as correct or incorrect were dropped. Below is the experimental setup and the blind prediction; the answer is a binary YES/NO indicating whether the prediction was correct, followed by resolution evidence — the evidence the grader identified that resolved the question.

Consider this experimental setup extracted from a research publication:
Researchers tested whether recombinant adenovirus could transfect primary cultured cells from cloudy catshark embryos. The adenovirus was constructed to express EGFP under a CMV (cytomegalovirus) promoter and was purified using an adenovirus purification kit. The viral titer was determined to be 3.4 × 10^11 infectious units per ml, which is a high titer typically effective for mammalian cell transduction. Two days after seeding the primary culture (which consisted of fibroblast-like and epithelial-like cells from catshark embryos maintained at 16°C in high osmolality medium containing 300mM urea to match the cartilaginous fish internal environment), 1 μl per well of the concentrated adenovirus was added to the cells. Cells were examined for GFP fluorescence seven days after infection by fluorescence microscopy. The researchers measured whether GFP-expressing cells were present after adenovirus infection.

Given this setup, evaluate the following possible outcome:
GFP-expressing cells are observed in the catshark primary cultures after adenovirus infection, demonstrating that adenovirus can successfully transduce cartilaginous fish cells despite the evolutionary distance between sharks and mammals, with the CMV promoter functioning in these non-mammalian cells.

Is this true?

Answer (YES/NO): NO